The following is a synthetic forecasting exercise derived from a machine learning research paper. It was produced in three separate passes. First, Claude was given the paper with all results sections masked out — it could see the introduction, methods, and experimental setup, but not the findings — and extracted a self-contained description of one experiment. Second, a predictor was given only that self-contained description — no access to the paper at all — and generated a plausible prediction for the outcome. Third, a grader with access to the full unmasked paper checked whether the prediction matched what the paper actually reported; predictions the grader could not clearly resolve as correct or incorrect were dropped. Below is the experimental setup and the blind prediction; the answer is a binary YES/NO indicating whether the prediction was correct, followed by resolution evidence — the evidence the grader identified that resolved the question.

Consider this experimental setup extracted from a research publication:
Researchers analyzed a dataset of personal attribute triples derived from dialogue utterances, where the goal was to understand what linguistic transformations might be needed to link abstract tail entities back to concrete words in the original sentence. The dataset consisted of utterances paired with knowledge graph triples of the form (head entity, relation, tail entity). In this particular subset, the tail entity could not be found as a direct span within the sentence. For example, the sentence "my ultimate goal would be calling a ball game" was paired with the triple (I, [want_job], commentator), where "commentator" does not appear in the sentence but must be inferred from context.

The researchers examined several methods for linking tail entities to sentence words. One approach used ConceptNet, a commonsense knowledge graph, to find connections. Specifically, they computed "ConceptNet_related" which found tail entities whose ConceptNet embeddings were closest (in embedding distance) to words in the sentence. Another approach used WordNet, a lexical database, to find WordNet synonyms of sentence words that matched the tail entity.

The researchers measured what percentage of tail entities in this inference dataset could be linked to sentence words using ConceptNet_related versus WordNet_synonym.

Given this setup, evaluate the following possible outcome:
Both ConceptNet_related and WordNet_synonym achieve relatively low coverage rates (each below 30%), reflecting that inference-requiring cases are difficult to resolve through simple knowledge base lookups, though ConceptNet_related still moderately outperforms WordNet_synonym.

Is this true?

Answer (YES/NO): NO